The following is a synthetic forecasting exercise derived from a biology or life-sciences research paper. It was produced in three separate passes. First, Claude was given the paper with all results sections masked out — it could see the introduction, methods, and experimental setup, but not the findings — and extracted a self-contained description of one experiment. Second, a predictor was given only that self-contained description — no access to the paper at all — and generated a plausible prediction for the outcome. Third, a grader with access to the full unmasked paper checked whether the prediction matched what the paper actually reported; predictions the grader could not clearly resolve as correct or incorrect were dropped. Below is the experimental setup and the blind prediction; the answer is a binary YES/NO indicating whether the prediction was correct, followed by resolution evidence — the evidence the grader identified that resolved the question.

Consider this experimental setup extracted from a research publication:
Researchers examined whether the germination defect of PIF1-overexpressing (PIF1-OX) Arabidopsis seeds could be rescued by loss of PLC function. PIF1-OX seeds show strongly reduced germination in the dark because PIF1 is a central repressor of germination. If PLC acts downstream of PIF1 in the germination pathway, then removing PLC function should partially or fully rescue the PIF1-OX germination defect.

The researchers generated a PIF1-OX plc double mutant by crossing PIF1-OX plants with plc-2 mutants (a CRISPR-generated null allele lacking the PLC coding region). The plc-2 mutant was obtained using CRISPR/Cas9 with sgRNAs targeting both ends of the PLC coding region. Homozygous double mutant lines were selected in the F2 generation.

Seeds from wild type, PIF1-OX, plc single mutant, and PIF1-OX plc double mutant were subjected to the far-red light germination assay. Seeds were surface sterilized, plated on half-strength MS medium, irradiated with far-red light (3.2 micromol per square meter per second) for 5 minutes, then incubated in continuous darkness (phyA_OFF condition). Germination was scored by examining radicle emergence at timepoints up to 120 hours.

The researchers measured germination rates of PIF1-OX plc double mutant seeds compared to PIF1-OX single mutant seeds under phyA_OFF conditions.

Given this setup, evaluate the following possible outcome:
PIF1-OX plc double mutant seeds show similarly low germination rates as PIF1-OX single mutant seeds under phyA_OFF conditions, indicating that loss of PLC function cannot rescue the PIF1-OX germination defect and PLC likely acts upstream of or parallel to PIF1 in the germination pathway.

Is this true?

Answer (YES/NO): NO